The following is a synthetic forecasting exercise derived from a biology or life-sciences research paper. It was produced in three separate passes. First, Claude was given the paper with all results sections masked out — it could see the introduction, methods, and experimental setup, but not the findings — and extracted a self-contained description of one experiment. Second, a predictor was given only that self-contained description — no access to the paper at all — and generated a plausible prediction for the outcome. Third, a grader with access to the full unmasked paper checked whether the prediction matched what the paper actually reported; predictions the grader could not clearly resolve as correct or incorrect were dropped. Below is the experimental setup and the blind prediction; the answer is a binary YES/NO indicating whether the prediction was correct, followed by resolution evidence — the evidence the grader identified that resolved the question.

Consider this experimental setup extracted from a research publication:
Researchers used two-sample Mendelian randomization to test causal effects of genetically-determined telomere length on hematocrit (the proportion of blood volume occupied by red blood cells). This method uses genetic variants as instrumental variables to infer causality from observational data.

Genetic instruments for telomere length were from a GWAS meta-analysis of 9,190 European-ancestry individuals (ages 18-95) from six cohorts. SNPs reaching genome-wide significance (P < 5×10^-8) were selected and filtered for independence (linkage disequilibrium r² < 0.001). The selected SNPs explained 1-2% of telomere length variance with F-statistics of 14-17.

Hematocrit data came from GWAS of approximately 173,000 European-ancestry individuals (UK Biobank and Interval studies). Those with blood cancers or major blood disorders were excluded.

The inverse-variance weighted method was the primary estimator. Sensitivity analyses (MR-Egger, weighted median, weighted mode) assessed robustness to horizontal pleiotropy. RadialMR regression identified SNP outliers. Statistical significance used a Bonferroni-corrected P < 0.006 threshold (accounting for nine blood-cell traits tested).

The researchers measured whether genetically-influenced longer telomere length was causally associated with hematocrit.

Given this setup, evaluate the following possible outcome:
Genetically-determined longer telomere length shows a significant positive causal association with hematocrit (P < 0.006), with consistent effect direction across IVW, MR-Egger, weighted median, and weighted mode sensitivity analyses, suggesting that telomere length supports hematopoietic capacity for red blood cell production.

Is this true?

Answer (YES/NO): NO